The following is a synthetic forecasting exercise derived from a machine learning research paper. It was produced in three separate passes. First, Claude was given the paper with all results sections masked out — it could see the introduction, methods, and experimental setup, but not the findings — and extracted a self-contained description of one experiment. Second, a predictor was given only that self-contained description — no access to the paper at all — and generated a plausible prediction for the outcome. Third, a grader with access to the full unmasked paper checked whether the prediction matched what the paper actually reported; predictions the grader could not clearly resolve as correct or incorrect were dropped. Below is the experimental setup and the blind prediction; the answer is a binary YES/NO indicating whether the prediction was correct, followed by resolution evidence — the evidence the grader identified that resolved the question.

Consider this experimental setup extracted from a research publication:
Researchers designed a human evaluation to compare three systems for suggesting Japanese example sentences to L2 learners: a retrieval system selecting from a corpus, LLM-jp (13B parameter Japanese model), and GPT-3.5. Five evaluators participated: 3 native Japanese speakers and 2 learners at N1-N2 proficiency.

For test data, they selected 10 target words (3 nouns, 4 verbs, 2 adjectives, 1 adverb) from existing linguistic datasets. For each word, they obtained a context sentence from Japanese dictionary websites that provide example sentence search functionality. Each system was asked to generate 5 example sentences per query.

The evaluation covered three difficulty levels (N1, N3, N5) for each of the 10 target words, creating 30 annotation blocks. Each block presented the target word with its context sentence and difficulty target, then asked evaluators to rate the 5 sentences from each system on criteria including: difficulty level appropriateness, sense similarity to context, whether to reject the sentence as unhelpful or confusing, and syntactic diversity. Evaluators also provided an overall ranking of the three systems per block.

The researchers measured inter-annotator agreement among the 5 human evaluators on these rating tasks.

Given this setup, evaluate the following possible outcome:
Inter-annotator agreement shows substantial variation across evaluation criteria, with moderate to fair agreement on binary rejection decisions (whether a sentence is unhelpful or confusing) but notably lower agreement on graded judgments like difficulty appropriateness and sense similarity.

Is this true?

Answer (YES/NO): NO